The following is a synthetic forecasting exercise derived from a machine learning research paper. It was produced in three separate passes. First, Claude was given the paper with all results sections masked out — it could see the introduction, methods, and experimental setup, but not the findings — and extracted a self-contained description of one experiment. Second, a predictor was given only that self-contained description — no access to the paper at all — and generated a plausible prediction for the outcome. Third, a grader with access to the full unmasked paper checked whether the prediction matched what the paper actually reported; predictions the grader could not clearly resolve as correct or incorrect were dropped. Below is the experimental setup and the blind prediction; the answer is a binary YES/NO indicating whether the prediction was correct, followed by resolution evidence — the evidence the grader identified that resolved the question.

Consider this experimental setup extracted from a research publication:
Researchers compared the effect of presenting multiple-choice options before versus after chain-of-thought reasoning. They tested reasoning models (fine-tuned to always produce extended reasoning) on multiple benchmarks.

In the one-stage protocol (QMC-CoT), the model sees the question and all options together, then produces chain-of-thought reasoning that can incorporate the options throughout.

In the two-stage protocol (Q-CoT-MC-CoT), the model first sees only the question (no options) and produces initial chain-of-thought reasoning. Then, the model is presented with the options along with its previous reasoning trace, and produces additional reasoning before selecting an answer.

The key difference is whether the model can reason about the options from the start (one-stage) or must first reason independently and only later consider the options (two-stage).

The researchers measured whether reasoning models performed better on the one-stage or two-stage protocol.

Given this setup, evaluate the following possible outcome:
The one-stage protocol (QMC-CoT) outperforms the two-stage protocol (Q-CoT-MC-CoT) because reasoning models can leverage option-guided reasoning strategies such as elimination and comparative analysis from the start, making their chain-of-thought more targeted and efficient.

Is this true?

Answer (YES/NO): NO